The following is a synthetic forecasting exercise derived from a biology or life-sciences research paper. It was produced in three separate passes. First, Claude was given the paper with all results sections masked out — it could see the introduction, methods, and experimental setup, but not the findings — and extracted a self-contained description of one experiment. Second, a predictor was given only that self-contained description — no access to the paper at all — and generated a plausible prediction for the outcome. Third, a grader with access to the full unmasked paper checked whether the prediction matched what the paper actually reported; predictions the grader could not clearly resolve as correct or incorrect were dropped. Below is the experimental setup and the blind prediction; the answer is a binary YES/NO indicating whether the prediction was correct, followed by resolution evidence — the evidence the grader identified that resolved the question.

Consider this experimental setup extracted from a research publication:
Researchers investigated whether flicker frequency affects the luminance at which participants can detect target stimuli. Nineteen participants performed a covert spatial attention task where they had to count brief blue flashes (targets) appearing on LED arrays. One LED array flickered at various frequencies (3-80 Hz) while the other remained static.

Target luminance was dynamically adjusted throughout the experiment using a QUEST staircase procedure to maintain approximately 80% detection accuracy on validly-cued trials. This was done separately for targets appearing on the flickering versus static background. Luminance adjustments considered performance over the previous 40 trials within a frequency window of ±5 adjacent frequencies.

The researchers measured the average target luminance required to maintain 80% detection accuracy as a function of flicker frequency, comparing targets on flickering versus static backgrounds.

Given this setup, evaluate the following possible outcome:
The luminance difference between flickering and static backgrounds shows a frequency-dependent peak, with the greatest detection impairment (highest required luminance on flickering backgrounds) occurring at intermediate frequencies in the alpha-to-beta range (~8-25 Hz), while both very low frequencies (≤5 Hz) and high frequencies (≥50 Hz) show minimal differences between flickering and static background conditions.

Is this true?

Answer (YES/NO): NO